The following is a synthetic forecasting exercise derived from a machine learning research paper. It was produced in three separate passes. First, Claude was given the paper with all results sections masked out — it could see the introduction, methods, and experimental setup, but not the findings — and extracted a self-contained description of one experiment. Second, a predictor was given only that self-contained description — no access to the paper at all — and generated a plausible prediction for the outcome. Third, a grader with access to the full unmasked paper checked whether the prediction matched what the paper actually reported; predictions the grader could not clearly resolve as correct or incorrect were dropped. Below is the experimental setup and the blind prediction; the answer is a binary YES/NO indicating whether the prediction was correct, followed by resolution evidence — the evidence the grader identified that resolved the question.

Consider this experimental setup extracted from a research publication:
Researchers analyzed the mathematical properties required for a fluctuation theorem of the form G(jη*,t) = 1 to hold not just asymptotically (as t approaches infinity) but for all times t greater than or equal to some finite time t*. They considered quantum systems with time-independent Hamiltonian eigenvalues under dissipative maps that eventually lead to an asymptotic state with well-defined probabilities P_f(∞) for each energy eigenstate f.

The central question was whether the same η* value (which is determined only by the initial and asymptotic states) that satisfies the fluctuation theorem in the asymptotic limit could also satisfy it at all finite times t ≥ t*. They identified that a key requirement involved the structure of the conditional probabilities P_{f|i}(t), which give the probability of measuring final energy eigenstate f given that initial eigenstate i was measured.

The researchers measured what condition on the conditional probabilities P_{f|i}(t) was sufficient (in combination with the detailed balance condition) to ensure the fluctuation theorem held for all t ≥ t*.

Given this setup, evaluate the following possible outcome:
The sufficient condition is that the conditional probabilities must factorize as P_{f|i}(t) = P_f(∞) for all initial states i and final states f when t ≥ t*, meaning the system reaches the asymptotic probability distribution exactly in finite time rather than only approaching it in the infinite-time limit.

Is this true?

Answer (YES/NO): NO